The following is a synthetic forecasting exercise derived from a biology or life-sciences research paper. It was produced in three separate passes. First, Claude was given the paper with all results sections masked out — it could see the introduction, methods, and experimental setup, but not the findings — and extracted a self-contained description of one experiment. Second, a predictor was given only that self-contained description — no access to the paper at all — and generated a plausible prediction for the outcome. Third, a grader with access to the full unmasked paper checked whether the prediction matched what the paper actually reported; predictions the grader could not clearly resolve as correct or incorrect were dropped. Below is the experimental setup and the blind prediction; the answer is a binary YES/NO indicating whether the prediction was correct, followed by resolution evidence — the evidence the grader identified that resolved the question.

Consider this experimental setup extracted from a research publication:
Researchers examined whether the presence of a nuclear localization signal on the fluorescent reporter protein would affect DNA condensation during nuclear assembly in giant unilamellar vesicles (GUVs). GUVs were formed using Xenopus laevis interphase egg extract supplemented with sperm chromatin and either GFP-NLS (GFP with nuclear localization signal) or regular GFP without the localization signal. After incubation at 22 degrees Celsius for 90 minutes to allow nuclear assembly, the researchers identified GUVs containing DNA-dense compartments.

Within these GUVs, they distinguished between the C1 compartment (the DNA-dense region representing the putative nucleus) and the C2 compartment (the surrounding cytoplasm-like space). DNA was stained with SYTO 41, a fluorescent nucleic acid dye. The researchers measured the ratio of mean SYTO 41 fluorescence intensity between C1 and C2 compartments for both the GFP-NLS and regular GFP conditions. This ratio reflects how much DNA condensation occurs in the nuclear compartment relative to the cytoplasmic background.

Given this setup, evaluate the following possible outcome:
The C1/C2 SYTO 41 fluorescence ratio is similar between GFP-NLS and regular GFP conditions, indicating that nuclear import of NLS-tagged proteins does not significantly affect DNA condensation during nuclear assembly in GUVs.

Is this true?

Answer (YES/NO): YES